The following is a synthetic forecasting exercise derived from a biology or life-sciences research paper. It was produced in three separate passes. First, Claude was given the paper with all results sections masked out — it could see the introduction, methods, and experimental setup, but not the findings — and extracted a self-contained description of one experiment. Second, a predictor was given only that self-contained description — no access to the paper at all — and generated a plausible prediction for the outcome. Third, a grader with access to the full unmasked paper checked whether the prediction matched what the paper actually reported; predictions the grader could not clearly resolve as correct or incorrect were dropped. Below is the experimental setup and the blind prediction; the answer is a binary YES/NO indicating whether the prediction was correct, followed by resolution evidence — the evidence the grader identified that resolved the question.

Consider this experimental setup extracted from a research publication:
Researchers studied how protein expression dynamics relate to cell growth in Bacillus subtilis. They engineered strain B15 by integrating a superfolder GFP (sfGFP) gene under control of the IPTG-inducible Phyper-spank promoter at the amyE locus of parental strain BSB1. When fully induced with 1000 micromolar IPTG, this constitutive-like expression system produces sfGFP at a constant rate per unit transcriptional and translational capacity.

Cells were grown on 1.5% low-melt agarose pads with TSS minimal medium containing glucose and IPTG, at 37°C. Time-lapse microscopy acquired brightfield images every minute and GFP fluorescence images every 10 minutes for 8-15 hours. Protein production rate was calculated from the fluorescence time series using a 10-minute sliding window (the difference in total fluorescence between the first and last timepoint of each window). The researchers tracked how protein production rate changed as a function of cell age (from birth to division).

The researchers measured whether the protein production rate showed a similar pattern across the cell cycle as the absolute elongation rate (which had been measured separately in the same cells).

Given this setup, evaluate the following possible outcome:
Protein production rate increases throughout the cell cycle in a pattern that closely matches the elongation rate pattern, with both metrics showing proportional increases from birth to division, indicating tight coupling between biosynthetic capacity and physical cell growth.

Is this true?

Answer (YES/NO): NO